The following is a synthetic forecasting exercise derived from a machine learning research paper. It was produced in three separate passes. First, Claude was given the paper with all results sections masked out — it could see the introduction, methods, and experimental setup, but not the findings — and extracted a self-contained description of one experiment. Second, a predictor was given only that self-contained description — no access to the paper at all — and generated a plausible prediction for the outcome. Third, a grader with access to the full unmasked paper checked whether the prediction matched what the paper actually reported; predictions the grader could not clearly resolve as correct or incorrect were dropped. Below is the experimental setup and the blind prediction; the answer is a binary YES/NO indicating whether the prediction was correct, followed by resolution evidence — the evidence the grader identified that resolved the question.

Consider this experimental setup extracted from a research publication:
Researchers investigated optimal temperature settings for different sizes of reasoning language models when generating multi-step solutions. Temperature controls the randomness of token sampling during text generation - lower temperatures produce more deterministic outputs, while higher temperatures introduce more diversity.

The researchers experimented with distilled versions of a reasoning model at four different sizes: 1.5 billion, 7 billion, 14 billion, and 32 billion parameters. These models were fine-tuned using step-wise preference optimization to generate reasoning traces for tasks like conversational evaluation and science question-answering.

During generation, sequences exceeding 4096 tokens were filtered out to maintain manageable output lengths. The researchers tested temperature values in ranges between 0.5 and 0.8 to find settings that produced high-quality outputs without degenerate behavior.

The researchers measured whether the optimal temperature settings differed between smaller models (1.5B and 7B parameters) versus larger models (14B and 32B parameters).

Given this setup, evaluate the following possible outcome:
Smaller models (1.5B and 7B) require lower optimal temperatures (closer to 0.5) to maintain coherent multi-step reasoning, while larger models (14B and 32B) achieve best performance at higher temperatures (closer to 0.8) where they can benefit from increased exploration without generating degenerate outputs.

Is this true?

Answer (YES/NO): NO